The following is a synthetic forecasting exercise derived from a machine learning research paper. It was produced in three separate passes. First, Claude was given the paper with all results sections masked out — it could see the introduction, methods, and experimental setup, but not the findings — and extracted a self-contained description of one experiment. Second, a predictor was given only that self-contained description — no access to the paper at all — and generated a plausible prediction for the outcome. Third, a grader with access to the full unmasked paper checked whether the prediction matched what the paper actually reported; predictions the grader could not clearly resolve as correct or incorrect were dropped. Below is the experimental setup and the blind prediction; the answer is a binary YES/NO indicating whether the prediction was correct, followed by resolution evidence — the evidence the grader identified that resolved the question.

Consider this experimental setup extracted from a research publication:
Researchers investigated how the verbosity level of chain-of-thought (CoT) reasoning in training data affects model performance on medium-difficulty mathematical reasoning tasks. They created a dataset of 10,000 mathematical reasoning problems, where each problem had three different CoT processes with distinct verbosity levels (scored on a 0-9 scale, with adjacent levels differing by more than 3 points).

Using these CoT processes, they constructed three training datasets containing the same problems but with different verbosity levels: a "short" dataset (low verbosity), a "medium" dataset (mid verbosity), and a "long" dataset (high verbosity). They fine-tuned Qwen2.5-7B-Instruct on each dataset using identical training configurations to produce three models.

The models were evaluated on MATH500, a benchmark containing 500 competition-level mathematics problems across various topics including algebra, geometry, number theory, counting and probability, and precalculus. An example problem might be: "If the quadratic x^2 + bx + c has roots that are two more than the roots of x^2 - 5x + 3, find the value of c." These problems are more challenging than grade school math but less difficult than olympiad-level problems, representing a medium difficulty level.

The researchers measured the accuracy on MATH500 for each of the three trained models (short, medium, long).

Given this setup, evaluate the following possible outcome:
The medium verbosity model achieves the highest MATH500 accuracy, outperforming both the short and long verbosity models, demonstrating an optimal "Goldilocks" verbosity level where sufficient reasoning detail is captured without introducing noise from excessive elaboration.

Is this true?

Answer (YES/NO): YES